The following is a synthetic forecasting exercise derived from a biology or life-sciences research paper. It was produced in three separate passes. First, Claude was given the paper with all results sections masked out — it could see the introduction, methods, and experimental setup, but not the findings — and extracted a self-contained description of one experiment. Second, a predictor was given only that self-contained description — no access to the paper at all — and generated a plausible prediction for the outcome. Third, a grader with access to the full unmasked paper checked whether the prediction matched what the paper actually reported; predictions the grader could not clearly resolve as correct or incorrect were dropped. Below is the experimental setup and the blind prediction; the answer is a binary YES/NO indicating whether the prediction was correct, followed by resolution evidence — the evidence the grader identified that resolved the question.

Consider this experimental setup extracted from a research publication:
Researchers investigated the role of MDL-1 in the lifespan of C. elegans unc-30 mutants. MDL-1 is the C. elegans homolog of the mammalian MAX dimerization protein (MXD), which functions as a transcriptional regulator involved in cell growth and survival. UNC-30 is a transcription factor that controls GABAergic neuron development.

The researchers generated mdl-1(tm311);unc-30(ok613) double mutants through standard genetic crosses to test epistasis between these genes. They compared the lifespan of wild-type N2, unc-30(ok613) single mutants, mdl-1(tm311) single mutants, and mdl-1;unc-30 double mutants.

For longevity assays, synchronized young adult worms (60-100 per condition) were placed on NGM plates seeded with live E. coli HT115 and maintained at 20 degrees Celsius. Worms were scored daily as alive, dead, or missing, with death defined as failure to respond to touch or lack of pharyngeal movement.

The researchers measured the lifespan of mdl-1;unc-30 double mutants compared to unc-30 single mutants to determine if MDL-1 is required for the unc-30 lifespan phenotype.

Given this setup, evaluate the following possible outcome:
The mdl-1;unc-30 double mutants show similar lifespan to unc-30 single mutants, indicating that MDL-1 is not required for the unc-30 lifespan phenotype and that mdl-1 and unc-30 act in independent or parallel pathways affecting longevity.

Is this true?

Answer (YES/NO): NO